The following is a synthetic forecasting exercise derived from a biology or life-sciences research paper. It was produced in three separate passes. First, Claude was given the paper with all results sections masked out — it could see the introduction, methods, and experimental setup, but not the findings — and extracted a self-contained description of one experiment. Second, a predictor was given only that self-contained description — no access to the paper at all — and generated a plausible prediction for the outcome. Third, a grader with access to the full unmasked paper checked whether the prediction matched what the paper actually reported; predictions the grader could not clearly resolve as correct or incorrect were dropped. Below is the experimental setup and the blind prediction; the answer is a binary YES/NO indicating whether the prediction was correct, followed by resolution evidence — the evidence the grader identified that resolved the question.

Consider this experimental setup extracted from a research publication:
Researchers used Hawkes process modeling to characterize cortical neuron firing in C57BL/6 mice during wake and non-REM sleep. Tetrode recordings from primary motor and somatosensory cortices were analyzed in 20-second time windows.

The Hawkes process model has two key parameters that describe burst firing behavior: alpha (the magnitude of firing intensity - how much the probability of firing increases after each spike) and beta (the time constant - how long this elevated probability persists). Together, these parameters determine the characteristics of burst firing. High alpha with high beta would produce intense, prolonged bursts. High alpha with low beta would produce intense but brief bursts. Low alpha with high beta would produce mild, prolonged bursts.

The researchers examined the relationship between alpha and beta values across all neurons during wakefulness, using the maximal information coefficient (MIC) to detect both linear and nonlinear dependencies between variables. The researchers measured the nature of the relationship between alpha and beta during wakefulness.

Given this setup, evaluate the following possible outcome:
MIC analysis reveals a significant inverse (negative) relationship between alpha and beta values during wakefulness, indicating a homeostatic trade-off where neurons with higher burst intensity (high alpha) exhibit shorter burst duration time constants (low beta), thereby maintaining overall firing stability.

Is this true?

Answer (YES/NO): YES